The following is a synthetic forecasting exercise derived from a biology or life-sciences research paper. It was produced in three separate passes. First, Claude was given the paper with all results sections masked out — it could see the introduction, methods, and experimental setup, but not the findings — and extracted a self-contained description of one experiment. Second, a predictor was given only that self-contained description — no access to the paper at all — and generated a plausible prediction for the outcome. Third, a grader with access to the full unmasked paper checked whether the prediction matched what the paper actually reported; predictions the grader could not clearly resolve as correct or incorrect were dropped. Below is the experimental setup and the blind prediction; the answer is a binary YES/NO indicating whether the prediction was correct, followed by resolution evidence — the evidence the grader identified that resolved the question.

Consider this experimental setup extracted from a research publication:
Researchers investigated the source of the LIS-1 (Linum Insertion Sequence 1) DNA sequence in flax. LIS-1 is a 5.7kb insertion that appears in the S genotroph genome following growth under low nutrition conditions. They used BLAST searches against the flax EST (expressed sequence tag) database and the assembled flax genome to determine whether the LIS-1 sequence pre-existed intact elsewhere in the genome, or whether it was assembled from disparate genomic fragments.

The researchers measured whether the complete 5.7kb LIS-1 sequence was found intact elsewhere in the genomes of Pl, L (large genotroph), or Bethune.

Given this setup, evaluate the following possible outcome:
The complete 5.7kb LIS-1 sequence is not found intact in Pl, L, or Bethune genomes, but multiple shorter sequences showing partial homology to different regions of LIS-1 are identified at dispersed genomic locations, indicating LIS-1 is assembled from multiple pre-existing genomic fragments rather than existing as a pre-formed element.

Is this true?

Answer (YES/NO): NO